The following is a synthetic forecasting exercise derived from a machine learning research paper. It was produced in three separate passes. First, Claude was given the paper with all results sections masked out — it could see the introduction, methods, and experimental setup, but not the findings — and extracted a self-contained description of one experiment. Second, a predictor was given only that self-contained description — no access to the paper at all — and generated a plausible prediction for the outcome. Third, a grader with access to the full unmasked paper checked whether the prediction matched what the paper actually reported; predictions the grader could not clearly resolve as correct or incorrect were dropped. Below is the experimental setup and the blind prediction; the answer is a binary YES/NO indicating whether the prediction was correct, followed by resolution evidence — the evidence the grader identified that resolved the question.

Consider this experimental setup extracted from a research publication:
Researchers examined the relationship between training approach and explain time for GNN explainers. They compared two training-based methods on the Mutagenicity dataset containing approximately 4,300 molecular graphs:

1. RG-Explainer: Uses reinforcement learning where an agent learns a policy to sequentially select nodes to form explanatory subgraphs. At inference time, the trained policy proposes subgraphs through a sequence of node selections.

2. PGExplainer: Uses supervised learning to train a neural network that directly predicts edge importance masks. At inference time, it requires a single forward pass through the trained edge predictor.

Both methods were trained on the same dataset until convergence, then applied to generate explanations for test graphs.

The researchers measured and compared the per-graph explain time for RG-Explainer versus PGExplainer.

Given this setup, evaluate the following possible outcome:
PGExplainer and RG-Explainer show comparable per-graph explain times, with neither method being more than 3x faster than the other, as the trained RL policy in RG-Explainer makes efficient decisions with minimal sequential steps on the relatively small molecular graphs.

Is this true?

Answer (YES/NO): YES